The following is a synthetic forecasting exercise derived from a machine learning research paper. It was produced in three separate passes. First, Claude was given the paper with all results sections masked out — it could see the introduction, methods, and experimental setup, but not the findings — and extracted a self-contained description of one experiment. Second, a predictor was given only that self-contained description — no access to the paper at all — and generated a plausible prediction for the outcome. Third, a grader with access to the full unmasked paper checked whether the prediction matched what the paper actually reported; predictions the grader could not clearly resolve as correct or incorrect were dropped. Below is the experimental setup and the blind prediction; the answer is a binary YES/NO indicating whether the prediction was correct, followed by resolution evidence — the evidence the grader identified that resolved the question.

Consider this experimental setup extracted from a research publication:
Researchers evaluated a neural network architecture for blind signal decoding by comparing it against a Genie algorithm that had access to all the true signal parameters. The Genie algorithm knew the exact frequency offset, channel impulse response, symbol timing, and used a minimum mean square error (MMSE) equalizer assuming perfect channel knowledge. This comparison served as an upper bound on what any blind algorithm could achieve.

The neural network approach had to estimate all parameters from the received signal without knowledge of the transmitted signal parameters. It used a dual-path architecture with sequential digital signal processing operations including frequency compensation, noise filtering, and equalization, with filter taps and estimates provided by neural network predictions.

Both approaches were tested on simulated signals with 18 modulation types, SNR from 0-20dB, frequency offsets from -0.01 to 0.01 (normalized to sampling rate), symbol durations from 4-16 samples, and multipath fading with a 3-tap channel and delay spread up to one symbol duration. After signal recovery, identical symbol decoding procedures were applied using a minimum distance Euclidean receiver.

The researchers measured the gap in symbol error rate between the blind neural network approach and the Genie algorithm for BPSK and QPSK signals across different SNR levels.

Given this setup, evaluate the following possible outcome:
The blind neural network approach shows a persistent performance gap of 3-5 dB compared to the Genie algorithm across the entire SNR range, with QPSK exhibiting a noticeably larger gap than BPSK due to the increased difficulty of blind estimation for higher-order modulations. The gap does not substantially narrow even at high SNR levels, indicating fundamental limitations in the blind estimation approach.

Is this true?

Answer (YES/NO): NO